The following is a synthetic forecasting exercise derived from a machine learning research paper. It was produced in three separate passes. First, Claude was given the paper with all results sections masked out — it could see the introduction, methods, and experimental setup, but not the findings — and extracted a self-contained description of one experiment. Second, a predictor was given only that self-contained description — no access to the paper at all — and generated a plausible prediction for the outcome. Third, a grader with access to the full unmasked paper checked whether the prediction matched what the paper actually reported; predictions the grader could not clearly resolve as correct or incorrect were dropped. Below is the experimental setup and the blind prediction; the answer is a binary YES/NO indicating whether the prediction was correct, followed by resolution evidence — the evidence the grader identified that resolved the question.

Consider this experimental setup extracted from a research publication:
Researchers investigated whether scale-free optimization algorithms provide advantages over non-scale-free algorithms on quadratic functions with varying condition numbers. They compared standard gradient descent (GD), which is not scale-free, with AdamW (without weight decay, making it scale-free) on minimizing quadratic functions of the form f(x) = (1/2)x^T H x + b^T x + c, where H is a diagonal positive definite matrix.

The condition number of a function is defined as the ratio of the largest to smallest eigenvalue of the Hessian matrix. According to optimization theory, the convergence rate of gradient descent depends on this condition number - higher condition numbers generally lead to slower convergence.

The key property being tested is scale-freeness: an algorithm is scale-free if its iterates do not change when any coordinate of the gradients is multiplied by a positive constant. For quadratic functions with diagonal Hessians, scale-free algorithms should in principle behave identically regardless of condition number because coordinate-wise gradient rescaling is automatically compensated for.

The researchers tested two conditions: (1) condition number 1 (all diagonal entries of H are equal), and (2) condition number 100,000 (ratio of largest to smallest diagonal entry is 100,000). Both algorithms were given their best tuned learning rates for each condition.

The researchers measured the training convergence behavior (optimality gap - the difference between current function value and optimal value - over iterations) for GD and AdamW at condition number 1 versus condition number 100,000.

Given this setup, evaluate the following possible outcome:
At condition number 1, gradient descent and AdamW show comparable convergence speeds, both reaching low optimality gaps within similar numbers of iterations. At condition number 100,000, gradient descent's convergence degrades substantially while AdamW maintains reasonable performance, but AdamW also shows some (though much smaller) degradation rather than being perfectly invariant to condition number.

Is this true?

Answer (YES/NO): NO